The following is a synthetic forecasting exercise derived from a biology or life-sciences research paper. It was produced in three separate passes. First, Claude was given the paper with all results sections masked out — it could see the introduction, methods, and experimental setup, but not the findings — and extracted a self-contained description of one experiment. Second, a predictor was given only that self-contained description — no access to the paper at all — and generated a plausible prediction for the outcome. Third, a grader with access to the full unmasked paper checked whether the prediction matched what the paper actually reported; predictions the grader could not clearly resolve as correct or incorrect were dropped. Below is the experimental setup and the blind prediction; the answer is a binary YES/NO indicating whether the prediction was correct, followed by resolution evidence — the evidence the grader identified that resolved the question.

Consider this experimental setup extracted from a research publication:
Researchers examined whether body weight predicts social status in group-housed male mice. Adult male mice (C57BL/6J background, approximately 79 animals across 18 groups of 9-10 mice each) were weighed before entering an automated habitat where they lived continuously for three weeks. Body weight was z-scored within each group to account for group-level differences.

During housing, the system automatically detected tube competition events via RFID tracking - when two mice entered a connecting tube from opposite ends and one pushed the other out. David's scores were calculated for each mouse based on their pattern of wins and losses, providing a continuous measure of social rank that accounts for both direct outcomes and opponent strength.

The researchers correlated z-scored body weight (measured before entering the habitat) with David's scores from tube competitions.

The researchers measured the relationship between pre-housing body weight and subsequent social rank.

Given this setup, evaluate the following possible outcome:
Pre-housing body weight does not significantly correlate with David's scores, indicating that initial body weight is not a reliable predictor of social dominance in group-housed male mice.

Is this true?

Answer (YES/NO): NO